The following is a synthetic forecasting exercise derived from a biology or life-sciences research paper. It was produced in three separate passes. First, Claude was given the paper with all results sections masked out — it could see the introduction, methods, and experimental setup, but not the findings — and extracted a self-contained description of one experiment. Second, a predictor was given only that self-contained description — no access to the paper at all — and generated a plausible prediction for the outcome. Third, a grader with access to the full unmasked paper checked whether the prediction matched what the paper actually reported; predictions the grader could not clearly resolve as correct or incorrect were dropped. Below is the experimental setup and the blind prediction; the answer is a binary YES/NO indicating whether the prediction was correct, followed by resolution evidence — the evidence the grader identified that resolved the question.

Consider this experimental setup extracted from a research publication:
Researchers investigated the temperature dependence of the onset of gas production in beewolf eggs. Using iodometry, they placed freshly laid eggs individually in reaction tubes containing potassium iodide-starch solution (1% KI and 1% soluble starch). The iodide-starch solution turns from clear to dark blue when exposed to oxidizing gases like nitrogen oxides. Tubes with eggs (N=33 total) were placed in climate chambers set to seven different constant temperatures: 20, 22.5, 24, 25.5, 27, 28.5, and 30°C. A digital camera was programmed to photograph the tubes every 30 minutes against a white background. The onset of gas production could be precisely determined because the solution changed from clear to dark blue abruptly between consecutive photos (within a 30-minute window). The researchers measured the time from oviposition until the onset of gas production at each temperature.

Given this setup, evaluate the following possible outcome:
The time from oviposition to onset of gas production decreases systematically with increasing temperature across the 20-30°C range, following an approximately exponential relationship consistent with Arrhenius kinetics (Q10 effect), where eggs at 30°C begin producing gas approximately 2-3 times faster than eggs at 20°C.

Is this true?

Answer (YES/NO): YES